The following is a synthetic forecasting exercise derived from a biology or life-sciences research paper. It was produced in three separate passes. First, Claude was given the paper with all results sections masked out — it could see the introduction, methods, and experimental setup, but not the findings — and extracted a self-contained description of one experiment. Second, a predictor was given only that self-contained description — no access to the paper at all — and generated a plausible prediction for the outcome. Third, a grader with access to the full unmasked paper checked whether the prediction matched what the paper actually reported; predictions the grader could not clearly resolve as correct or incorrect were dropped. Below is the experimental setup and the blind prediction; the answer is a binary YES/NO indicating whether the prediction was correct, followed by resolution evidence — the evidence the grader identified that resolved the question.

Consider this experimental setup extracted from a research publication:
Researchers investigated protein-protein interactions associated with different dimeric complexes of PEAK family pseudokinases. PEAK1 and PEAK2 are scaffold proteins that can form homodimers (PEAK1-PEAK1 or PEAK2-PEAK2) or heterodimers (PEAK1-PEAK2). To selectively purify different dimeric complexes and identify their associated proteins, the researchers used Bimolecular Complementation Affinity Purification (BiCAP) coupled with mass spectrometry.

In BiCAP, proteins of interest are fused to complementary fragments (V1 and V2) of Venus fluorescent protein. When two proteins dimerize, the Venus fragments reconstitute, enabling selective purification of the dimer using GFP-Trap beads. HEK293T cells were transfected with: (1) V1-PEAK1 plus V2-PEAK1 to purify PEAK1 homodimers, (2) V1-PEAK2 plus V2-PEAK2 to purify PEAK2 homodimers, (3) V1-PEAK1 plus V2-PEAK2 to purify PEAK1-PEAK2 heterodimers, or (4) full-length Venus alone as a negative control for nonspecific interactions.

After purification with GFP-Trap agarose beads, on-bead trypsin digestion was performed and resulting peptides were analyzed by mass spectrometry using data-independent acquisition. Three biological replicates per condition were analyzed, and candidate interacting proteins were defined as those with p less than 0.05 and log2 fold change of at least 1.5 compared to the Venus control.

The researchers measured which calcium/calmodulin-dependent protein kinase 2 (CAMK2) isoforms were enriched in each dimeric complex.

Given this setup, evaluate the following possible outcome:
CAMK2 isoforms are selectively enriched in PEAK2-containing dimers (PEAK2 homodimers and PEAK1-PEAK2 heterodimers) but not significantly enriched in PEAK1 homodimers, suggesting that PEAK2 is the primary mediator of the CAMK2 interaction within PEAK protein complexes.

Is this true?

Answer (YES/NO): NO